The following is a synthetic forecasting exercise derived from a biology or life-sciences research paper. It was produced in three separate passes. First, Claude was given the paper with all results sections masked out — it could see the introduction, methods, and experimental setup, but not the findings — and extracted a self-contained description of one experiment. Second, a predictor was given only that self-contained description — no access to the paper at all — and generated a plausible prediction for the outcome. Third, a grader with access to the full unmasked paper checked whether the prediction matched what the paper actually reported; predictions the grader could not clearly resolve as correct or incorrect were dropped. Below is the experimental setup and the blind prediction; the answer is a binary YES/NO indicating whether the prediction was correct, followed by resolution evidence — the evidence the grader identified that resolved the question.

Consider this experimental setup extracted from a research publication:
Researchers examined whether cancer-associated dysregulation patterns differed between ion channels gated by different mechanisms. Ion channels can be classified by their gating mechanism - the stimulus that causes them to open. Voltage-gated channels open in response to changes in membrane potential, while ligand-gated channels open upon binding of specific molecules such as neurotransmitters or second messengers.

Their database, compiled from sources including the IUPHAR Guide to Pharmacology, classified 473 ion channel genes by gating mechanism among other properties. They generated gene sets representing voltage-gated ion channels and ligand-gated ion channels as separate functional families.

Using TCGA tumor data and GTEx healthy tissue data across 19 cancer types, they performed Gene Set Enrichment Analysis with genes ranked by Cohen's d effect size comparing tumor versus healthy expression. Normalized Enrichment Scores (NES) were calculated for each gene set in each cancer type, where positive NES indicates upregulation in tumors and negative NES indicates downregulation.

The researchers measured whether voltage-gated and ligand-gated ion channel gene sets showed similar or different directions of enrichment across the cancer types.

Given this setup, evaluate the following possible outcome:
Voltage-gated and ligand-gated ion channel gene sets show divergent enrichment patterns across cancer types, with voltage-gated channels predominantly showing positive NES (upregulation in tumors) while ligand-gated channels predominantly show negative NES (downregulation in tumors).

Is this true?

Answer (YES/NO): NO